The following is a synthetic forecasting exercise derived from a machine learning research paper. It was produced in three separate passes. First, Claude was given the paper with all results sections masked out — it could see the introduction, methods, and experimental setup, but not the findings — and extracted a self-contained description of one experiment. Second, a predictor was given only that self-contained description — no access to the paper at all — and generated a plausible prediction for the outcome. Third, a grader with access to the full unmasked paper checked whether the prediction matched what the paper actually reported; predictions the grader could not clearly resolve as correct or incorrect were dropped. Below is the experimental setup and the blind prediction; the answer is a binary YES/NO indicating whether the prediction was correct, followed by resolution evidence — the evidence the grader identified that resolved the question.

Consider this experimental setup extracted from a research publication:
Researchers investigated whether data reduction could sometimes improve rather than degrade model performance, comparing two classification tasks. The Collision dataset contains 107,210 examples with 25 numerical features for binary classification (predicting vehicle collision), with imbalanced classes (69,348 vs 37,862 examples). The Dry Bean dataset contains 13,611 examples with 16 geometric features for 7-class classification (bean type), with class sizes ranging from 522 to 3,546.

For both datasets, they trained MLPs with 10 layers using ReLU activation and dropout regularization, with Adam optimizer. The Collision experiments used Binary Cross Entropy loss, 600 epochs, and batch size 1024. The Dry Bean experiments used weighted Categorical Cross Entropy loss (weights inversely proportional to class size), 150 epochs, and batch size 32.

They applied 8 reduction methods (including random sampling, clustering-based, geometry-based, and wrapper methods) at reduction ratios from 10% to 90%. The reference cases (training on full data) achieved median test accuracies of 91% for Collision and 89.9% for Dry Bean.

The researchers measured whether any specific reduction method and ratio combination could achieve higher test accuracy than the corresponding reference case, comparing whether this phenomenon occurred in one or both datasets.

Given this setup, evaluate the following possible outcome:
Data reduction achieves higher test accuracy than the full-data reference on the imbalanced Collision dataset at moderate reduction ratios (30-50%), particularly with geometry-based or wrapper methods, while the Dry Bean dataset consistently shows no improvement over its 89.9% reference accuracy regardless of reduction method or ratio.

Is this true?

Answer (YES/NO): NO